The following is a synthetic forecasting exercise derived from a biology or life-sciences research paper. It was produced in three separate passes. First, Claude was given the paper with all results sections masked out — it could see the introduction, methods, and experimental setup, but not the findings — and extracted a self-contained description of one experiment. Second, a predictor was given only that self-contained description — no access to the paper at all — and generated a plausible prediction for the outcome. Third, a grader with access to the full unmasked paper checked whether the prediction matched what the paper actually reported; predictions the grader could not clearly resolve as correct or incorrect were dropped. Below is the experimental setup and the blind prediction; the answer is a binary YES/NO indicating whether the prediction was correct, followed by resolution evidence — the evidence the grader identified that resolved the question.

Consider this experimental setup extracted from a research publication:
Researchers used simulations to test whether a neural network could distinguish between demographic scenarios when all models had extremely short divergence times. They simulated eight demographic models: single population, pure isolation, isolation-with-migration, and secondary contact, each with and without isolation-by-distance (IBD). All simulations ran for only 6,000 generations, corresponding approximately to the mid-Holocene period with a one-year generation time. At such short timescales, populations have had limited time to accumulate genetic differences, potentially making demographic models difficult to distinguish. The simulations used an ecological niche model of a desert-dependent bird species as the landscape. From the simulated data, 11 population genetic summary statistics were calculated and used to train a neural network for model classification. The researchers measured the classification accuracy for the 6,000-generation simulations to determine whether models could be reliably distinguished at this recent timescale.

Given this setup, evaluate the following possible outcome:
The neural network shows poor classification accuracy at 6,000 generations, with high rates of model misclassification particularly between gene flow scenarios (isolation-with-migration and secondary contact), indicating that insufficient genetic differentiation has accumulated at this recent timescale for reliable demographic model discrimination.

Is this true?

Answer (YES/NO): NO